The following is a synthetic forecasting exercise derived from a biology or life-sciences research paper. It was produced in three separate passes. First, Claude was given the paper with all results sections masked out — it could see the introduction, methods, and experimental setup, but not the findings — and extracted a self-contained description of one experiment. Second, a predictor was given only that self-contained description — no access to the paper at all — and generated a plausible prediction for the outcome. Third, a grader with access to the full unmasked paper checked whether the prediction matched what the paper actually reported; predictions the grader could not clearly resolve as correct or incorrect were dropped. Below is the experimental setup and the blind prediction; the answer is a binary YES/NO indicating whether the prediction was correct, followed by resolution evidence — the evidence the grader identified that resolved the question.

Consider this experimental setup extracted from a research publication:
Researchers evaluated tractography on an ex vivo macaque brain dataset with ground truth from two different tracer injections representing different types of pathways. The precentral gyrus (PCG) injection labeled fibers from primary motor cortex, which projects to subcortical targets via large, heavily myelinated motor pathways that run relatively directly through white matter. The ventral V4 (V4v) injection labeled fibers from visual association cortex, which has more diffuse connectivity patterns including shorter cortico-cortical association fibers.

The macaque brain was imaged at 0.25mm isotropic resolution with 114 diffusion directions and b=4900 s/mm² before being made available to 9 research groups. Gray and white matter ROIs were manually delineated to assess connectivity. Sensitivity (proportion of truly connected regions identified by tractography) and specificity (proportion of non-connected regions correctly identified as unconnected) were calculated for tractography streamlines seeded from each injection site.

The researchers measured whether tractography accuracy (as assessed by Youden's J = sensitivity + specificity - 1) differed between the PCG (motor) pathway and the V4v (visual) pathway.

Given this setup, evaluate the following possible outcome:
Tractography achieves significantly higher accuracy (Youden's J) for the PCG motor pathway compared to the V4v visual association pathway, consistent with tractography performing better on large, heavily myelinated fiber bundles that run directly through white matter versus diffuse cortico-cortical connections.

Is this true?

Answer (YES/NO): NO